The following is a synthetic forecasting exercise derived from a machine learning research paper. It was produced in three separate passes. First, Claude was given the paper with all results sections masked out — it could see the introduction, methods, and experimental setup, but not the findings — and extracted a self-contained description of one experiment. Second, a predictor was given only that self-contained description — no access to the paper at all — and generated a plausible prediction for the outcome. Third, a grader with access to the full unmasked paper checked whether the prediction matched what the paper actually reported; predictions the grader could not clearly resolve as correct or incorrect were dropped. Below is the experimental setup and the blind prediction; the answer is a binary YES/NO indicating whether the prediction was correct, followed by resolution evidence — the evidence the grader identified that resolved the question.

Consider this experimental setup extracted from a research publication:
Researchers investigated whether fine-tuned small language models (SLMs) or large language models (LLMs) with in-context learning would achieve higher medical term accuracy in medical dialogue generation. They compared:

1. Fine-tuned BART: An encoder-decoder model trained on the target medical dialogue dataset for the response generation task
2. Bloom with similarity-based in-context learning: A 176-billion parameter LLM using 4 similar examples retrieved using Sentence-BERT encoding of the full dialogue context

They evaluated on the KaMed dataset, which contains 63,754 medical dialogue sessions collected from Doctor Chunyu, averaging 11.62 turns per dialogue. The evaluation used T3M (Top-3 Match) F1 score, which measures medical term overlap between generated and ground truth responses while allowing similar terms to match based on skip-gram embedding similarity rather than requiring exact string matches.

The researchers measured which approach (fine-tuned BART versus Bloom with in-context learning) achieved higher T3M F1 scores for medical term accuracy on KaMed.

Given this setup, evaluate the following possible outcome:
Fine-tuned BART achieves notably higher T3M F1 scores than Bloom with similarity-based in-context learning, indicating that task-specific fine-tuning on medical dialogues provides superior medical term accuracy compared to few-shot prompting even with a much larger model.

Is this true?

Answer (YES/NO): NO